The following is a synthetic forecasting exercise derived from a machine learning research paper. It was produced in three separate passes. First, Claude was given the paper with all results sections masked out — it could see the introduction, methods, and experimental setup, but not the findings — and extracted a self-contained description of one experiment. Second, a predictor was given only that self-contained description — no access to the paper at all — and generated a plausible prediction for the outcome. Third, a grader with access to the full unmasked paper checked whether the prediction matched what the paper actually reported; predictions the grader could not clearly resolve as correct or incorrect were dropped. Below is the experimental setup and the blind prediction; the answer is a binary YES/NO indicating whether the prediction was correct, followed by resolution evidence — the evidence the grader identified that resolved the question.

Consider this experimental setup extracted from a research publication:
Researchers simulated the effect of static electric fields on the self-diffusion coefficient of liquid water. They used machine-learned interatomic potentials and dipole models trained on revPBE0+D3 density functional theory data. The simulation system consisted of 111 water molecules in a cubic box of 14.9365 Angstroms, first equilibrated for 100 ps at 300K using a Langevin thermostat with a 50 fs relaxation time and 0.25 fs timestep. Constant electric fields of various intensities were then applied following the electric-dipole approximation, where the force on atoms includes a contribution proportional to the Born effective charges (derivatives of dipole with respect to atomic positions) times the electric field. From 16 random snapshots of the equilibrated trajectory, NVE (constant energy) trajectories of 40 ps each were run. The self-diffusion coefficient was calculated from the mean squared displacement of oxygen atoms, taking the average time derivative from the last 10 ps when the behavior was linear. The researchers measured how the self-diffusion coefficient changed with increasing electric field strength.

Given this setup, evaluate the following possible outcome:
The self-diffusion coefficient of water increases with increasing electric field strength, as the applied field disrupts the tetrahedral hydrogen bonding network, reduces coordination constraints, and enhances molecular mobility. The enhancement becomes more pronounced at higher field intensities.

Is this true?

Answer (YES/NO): NO